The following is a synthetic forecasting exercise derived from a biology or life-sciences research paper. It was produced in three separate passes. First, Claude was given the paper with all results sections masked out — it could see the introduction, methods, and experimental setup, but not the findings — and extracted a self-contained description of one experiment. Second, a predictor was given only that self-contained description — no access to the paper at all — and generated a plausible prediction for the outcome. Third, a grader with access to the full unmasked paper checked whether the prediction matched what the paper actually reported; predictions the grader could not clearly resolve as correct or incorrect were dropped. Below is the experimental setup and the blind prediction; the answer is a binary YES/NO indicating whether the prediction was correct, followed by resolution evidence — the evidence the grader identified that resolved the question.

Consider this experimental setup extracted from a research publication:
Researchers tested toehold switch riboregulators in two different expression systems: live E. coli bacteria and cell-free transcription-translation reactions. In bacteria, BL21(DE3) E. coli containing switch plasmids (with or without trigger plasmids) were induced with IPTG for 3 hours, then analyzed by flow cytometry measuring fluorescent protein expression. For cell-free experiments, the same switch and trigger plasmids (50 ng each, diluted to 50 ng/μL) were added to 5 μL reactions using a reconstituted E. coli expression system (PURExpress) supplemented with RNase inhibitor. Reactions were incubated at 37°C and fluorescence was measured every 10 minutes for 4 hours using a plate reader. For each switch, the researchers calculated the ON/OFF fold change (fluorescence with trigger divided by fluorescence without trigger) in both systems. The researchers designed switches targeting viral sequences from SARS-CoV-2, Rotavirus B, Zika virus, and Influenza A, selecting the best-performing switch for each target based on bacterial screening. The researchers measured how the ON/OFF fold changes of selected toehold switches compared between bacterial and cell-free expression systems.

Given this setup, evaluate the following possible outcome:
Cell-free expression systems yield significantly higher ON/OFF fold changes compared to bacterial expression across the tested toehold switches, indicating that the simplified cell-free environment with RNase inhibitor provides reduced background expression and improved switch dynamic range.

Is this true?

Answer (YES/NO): NO